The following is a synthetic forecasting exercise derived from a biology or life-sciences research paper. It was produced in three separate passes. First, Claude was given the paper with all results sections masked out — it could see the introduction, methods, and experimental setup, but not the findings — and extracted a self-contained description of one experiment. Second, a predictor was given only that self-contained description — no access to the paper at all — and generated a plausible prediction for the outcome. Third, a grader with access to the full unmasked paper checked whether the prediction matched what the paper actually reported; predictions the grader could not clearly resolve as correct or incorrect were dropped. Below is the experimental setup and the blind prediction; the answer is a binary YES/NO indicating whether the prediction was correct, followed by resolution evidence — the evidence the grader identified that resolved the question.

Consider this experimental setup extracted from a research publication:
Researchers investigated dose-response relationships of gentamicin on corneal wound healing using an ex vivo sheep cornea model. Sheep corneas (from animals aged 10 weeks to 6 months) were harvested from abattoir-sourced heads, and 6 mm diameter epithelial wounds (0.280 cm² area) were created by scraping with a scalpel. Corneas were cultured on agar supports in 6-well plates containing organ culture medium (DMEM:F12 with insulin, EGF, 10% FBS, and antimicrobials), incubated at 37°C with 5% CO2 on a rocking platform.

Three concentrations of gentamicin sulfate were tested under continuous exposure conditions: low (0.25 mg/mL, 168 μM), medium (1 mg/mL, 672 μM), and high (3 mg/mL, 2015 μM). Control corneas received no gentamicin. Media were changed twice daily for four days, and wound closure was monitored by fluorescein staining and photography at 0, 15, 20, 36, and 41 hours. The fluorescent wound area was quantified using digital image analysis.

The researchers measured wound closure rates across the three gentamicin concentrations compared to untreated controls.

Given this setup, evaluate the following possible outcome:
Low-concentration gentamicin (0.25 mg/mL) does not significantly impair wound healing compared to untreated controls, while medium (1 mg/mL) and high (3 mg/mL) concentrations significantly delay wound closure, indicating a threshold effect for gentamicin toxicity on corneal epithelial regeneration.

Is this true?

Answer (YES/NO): NO